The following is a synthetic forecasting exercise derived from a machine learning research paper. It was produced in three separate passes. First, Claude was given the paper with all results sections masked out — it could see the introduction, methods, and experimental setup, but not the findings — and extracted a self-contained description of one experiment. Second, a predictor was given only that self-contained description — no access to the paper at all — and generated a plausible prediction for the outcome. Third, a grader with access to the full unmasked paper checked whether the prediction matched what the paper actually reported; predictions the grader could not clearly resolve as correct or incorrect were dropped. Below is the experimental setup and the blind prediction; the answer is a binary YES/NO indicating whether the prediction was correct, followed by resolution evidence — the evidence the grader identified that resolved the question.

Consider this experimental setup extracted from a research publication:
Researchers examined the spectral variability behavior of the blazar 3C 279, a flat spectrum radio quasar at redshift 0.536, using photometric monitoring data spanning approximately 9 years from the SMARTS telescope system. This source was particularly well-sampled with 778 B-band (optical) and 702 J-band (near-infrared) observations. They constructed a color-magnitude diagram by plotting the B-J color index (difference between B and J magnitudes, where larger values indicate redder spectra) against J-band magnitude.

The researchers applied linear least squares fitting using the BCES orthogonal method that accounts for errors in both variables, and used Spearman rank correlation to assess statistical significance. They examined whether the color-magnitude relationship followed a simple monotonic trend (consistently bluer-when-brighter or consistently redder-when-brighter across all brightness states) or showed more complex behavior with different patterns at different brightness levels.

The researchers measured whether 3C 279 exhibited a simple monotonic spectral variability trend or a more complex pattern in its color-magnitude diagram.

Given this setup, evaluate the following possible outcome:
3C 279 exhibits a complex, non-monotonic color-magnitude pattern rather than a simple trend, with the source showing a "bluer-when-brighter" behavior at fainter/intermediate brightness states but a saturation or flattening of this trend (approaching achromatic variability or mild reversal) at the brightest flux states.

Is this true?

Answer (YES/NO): NO